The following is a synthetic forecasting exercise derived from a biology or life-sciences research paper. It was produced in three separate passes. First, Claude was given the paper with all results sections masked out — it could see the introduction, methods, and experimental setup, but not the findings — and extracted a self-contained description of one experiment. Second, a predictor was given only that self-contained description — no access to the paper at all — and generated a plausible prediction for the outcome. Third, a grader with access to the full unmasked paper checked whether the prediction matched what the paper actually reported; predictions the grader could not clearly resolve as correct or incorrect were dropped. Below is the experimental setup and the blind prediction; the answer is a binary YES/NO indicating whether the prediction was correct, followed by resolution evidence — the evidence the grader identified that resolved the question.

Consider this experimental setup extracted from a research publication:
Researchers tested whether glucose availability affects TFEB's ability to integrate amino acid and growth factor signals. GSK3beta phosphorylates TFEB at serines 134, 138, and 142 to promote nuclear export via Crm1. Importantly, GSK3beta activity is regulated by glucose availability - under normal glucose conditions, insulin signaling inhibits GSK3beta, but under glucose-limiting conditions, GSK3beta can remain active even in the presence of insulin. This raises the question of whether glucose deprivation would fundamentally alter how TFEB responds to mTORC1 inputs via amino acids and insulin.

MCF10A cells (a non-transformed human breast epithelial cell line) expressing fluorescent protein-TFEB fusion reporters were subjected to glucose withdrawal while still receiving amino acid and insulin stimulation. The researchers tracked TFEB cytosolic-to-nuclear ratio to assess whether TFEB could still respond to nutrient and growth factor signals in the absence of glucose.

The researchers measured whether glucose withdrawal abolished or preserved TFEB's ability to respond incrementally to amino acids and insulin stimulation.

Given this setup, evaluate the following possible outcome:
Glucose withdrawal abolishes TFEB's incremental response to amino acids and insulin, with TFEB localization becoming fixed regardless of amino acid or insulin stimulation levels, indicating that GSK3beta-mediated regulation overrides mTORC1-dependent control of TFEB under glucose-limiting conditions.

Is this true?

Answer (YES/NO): NO